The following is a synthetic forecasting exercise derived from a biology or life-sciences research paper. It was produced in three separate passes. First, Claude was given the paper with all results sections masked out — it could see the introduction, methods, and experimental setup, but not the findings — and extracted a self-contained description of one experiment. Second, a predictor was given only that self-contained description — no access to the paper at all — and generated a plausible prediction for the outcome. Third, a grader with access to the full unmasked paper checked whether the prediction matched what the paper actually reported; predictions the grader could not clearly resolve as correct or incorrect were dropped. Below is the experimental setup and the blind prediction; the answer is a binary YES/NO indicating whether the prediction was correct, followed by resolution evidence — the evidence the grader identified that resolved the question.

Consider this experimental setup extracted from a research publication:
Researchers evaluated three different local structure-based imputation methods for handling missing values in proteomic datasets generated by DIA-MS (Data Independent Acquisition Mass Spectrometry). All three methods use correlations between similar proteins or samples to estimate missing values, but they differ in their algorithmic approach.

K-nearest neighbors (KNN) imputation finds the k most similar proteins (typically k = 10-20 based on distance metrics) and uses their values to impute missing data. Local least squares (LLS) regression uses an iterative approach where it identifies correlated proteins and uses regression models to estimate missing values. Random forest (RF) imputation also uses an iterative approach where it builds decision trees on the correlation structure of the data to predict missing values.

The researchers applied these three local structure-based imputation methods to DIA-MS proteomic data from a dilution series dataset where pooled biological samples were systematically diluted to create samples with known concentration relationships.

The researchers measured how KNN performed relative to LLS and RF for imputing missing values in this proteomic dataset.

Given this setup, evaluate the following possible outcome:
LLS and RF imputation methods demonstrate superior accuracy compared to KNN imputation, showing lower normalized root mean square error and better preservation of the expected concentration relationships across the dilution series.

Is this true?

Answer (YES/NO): YES